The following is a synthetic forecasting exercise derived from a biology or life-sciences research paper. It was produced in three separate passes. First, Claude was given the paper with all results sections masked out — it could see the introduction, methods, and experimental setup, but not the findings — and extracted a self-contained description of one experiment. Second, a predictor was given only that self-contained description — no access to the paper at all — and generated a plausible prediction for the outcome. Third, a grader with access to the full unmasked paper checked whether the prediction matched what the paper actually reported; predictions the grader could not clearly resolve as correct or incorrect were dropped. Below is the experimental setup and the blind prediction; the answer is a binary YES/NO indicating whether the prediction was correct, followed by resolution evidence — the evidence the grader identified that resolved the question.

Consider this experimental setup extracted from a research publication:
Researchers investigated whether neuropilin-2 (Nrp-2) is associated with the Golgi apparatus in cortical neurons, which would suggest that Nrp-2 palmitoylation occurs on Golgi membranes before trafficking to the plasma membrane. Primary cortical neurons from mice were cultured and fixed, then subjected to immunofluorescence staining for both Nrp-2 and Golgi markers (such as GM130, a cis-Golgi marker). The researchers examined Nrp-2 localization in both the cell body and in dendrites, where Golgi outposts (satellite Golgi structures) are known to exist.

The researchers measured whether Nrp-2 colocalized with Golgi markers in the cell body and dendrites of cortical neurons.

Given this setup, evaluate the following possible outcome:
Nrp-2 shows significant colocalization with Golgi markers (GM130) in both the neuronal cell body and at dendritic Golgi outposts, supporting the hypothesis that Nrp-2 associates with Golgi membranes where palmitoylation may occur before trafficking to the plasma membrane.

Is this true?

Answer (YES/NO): YES